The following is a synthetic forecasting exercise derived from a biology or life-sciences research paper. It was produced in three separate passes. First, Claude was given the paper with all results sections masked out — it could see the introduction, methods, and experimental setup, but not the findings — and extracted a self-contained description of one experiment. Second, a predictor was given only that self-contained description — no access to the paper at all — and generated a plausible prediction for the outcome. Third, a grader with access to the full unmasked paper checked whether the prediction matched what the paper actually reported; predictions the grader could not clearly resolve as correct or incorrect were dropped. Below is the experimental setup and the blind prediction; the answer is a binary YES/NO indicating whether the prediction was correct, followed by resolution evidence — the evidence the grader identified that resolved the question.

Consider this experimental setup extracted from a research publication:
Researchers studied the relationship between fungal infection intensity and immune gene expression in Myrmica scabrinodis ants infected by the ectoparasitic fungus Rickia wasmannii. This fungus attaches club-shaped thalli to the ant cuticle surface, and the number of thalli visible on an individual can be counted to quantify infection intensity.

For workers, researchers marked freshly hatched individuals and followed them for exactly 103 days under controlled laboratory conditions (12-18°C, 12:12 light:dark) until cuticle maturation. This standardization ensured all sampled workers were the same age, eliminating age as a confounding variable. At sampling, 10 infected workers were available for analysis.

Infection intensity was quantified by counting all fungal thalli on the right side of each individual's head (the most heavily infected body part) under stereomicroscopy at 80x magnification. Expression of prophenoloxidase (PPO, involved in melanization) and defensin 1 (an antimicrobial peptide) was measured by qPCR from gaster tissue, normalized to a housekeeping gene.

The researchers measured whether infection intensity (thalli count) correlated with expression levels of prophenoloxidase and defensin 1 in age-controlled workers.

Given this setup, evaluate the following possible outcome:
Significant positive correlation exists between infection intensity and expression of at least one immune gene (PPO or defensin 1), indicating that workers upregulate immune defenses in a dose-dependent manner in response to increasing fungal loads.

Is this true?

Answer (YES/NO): YES